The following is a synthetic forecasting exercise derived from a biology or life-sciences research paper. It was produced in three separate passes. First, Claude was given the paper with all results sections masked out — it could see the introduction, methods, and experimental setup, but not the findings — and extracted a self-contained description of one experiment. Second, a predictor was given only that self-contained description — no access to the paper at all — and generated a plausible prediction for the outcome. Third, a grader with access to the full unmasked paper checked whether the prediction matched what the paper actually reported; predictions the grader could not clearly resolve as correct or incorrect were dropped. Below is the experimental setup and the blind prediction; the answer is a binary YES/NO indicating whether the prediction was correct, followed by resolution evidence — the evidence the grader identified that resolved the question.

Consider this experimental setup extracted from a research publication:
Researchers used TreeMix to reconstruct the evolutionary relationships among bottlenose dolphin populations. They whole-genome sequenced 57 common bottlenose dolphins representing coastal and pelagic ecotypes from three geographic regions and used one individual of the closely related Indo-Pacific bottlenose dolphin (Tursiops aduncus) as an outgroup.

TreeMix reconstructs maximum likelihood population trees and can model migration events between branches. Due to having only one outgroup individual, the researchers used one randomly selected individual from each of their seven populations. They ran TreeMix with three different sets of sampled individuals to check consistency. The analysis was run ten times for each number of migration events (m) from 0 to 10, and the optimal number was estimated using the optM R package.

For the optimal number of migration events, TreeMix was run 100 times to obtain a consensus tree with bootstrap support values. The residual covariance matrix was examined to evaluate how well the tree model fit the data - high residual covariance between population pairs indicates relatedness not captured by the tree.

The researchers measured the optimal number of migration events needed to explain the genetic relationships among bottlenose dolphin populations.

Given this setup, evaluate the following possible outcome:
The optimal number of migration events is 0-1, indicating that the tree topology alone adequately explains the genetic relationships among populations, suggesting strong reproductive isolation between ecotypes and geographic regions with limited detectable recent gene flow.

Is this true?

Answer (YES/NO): NO